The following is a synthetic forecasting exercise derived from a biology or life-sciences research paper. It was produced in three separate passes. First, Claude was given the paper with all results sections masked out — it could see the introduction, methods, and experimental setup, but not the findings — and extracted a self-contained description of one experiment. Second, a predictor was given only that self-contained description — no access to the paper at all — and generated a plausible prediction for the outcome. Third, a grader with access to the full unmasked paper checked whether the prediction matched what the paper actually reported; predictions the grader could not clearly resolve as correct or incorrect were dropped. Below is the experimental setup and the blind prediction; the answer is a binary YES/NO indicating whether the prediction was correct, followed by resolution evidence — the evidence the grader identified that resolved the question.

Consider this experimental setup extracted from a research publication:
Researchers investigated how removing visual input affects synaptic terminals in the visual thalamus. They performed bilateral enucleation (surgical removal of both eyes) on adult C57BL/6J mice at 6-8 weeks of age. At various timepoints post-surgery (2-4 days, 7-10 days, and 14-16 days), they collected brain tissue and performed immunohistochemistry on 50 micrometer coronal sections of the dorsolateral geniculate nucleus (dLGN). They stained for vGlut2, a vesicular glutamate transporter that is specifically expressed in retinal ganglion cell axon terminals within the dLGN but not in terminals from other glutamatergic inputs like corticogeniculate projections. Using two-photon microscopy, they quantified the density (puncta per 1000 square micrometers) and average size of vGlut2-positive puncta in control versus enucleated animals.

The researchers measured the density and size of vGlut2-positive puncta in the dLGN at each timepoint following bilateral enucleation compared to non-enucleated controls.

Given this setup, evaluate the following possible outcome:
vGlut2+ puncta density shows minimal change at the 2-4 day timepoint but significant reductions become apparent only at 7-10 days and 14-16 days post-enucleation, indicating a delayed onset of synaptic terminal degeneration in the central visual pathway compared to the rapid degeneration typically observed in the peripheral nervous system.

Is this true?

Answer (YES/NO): YES